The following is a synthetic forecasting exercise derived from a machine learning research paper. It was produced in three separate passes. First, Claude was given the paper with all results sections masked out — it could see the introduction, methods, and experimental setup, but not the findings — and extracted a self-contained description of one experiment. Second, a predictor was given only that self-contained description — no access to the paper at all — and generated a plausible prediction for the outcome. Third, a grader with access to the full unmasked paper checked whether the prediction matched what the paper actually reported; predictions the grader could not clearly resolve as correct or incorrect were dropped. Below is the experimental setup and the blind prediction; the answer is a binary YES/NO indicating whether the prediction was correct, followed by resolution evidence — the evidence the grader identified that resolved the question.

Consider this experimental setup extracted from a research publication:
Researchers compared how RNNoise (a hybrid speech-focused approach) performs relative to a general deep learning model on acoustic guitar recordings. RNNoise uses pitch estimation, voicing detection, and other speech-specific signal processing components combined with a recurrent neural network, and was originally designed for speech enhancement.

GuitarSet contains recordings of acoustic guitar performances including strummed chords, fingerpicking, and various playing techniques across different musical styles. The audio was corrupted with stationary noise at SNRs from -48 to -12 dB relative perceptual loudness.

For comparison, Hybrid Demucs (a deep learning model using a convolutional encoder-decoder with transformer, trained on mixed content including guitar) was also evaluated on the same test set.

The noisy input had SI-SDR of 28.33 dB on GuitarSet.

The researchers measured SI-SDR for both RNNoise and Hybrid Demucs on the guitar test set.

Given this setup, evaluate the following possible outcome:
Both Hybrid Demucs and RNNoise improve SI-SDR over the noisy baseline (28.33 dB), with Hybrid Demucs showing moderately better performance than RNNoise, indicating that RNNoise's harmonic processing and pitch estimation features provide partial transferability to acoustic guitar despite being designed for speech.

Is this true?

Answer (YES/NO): NO